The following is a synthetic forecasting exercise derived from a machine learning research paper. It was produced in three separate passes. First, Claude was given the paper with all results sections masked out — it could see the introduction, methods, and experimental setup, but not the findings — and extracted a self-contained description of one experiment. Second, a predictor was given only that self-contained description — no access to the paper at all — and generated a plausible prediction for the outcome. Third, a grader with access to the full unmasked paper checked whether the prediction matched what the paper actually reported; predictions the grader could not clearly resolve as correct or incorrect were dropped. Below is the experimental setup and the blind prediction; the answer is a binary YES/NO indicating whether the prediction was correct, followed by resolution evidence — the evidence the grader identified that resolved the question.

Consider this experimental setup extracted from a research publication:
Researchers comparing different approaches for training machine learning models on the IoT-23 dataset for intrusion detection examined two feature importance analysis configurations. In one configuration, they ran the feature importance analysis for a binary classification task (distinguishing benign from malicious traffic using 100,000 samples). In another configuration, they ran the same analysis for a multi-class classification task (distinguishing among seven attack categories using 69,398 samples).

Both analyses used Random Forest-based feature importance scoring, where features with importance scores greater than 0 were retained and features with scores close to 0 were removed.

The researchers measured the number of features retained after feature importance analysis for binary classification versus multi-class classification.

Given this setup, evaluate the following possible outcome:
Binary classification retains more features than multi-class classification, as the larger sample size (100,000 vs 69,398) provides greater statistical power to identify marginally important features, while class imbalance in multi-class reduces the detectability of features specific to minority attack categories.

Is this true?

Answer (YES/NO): NO